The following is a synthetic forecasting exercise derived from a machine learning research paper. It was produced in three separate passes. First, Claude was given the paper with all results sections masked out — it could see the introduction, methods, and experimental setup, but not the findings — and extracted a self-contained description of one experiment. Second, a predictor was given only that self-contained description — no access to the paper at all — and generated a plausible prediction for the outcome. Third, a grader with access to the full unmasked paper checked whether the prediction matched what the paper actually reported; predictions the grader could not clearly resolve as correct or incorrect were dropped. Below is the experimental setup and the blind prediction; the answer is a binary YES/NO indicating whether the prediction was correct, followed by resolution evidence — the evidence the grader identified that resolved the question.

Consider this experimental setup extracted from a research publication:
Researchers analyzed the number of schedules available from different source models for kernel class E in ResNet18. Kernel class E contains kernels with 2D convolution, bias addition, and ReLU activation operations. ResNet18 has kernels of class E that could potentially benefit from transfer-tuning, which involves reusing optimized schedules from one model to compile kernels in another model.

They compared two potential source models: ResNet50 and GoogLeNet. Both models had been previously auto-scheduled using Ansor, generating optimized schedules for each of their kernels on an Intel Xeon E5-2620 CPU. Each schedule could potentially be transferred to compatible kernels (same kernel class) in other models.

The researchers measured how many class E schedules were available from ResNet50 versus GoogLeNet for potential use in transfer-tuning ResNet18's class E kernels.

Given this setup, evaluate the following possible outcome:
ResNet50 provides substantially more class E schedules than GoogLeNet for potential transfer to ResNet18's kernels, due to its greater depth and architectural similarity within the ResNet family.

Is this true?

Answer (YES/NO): NO